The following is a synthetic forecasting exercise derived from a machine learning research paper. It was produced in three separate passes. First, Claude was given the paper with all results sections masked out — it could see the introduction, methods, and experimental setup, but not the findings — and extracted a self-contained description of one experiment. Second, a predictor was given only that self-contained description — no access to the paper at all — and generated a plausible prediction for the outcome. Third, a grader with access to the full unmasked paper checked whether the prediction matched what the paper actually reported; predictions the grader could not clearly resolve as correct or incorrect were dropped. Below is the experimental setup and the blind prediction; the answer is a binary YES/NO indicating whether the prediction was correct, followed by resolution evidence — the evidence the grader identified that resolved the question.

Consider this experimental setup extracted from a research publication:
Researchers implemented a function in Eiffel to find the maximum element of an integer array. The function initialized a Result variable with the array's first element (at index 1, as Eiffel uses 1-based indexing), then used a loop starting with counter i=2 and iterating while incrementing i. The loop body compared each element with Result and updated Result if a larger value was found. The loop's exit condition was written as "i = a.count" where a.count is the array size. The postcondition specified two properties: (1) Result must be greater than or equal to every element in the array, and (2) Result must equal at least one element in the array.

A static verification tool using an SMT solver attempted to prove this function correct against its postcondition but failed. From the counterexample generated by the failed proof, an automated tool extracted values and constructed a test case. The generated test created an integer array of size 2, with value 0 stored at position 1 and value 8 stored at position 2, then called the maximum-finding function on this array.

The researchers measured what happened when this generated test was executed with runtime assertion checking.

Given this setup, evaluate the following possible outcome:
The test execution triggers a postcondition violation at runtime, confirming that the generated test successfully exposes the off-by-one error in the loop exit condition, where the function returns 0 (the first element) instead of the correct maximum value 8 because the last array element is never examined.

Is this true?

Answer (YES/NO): YES